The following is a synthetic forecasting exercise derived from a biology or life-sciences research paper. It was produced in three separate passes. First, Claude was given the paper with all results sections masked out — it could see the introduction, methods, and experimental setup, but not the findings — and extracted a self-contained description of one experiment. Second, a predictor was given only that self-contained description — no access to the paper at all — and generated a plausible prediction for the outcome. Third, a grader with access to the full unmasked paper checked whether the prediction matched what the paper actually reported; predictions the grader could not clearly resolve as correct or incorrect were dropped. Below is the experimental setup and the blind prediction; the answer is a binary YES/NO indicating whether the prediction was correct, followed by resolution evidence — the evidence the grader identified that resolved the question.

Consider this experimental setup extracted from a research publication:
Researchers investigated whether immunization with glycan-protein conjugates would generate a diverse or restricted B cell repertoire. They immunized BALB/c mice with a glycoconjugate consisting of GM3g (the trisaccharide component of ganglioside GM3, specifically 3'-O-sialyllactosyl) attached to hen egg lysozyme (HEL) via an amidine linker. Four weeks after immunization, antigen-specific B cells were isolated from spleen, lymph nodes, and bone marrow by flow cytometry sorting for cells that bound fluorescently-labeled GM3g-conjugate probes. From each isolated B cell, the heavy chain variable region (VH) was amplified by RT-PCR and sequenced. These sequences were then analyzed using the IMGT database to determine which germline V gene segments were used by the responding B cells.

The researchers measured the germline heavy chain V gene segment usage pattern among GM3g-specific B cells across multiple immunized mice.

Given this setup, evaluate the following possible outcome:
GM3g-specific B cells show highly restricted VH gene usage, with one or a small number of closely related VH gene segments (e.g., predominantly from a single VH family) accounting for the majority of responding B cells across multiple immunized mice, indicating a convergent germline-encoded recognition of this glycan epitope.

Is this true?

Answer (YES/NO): YES